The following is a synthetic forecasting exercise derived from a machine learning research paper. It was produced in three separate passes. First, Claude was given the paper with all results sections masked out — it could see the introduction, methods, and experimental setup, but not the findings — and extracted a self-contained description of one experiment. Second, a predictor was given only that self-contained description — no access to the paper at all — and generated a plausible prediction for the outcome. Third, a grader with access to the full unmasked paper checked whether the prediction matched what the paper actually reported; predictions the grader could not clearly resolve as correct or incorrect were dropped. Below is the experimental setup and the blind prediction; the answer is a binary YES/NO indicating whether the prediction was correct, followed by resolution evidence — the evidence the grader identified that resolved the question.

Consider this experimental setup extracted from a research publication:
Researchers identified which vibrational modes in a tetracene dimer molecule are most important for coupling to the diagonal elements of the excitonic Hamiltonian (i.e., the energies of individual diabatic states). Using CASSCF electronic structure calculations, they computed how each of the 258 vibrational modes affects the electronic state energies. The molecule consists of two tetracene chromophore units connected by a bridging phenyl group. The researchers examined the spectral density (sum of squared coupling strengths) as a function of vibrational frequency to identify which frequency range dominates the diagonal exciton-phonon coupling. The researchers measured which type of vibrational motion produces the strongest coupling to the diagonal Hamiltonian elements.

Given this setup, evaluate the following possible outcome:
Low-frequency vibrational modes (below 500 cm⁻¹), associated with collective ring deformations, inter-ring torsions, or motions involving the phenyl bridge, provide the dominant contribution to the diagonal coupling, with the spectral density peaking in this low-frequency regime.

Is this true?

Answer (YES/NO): NO